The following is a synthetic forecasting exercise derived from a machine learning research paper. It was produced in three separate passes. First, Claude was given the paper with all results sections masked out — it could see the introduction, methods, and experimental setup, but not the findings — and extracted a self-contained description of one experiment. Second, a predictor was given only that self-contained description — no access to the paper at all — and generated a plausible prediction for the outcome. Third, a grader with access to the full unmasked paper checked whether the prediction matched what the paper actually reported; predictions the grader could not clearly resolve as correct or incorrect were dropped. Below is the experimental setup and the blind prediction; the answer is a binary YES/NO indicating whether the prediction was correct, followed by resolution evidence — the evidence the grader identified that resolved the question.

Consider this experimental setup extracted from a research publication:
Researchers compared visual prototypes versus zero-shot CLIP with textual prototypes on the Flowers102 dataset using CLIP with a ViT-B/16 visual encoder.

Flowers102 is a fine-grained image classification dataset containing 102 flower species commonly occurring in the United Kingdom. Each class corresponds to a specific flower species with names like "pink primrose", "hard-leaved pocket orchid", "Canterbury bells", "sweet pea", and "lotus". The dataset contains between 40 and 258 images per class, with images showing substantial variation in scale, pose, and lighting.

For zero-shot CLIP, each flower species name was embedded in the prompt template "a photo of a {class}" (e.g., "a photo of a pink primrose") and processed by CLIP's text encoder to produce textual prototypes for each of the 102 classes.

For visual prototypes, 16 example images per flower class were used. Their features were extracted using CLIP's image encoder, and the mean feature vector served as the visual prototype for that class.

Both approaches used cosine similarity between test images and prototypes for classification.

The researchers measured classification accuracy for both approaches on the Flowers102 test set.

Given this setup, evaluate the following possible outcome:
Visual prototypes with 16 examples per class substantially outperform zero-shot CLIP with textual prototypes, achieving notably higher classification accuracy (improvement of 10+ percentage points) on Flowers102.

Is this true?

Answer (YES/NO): YES